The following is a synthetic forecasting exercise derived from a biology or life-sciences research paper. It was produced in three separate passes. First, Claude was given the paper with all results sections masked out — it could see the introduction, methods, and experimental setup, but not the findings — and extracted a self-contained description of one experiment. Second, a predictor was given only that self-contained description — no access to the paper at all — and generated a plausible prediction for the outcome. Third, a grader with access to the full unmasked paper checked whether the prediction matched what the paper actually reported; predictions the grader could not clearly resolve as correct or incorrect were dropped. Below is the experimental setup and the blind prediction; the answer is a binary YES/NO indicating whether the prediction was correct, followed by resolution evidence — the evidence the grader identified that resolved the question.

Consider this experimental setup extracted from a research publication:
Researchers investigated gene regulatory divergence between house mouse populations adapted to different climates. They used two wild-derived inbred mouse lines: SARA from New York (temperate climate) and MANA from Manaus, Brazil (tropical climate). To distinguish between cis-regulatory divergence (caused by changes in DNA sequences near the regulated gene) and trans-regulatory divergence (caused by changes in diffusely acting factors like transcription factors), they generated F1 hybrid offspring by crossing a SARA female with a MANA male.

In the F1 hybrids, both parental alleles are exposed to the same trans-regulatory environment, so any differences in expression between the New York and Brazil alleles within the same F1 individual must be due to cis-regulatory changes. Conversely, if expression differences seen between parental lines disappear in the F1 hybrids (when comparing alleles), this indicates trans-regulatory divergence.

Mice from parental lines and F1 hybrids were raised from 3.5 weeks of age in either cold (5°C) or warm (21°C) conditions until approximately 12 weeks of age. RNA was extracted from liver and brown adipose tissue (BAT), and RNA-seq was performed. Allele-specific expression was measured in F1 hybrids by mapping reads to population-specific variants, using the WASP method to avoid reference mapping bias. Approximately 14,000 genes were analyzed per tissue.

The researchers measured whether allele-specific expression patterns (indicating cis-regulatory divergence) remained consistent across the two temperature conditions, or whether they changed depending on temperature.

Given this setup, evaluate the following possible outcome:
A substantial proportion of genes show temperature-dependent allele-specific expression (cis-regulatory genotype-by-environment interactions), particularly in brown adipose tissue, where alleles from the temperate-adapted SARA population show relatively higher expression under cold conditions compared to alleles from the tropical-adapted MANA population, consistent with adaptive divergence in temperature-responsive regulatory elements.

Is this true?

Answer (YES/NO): NO